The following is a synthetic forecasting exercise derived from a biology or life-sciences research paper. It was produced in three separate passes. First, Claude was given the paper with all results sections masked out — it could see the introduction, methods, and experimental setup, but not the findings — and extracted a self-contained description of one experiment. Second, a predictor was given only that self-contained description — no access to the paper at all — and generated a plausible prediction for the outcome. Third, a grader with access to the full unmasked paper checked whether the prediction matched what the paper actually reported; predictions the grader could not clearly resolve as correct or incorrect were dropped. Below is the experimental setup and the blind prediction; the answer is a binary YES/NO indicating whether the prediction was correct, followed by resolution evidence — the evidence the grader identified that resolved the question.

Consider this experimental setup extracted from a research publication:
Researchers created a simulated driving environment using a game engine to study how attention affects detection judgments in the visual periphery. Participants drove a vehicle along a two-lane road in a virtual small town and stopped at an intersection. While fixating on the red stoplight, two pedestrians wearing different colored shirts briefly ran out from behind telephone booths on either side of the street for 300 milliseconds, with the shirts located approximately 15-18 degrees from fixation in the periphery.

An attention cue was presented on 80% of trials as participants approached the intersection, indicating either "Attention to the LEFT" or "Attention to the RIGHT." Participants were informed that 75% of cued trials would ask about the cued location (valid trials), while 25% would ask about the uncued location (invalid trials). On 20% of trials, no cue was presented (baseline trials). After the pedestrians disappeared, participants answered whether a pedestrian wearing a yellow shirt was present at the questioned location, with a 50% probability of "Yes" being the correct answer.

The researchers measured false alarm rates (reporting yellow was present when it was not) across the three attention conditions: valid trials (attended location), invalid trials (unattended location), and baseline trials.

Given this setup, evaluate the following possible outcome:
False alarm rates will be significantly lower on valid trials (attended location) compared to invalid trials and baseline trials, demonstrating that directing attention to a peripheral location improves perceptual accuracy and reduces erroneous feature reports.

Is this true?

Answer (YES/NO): NO